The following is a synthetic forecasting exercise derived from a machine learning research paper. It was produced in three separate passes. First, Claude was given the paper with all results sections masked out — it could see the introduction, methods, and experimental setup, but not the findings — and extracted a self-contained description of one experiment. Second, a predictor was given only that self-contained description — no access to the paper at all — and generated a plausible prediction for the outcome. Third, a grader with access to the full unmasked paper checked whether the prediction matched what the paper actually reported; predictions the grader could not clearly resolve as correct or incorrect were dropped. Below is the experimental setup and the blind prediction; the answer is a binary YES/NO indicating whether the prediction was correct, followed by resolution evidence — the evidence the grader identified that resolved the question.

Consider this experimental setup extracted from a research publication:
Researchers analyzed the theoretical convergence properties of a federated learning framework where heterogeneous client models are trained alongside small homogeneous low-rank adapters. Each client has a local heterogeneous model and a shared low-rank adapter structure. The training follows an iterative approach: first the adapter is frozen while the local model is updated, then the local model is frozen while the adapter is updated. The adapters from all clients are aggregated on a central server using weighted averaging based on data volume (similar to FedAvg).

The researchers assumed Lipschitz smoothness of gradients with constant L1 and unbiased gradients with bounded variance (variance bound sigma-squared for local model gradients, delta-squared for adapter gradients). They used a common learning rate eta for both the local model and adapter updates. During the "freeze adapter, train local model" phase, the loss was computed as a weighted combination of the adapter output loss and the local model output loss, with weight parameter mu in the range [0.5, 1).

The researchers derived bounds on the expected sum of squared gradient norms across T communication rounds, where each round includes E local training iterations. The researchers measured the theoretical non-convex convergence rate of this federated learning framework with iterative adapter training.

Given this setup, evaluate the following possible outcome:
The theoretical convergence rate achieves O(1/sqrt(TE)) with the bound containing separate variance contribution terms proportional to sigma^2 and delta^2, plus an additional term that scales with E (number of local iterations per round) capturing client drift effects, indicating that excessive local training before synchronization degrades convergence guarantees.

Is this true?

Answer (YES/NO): NO